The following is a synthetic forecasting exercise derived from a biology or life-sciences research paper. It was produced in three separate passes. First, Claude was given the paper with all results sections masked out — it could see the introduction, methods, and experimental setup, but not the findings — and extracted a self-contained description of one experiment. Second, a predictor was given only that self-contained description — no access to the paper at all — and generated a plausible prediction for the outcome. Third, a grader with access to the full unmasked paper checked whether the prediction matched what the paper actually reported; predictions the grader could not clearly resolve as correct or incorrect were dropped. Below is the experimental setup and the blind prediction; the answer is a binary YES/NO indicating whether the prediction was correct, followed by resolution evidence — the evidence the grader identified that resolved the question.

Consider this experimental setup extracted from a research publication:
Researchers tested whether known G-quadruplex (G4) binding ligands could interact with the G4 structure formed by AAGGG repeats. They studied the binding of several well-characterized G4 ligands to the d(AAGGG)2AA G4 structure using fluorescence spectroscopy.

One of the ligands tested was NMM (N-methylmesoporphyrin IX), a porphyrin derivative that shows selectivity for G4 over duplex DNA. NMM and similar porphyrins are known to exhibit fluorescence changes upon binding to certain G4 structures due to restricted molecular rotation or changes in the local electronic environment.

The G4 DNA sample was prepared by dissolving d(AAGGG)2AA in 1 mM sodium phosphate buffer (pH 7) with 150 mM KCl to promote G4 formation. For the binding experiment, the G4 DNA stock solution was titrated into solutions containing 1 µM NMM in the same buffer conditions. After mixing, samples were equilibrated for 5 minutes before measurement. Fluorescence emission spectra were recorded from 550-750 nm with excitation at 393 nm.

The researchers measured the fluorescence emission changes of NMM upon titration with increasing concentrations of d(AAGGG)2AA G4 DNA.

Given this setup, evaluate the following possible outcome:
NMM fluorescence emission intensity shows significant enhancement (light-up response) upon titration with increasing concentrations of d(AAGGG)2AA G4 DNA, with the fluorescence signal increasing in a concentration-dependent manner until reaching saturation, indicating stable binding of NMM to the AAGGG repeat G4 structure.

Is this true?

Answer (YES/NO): YES